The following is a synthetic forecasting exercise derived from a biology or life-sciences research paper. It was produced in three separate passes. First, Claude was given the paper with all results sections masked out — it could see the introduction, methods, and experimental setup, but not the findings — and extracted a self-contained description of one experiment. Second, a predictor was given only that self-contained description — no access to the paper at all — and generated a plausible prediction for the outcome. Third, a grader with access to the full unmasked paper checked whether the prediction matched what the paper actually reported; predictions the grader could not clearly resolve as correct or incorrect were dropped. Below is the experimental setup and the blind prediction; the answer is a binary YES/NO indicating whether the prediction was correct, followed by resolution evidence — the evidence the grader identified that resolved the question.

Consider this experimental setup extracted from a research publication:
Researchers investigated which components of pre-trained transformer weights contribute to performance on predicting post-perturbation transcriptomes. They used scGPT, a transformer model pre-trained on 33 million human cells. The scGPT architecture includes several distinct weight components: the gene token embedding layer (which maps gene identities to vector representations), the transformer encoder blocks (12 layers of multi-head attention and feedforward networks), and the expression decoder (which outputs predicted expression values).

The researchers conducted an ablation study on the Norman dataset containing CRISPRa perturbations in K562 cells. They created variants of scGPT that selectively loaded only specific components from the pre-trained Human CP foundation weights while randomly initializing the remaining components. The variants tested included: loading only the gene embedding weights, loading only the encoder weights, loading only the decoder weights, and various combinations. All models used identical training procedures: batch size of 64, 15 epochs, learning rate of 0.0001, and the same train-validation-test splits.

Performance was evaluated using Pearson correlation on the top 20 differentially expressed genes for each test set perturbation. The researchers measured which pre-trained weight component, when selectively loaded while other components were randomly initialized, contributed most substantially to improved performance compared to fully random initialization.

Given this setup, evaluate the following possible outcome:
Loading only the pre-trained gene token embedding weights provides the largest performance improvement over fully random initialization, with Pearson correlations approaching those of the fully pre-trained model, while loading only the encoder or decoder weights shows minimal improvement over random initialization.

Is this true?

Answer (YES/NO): NO